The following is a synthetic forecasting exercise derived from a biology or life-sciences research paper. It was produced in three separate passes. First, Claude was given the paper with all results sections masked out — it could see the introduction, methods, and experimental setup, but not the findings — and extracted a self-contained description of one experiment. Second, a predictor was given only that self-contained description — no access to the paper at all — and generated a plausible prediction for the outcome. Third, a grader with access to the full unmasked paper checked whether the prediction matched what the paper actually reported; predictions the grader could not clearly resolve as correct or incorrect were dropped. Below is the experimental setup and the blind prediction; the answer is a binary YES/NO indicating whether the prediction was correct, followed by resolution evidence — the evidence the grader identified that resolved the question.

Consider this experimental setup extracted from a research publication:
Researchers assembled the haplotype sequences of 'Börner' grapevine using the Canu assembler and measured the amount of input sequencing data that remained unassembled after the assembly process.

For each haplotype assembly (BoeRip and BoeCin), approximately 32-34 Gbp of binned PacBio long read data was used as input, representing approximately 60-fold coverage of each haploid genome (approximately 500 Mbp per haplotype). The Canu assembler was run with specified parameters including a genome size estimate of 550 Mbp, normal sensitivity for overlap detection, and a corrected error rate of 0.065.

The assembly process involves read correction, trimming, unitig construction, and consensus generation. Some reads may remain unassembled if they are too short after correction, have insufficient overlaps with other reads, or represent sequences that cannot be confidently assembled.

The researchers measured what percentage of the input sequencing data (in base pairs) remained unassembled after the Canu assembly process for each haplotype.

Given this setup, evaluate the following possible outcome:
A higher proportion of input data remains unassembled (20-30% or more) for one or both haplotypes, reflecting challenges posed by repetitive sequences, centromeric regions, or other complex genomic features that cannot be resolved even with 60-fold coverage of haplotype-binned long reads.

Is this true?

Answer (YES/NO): NO